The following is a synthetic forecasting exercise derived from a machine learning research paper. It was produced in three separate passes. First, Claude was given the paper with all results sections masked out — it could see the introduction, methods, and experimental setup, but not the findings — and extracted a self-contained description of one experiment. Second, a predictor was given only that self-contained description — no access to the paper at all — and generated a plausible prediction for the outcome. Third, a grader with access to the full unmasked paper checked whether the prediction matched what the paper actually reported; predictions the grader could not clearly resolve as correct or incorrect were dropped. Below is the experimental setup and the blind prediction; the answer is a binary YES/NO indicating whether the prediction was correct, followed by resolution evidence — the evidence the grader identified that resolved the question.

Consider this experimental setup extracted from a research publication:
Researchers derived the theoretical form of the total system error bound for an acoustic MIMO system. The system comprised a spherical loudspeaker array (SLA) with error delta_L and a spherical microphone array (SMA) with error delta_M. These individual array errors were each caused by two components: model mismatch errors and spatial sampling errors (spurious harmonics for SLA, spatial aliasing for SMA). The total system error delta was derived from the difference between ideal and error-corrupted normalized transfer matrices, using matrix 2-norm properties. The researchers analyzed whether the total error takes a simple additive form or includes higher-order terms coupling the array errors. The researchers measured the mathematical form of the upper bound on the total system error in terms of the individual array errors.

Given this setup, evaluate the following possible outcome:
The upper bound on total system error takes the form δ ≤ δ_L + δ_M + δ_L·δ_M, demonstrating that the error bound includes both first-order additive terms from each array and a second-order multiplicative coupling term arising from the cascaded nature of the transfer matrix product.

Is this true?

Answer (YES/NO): YES